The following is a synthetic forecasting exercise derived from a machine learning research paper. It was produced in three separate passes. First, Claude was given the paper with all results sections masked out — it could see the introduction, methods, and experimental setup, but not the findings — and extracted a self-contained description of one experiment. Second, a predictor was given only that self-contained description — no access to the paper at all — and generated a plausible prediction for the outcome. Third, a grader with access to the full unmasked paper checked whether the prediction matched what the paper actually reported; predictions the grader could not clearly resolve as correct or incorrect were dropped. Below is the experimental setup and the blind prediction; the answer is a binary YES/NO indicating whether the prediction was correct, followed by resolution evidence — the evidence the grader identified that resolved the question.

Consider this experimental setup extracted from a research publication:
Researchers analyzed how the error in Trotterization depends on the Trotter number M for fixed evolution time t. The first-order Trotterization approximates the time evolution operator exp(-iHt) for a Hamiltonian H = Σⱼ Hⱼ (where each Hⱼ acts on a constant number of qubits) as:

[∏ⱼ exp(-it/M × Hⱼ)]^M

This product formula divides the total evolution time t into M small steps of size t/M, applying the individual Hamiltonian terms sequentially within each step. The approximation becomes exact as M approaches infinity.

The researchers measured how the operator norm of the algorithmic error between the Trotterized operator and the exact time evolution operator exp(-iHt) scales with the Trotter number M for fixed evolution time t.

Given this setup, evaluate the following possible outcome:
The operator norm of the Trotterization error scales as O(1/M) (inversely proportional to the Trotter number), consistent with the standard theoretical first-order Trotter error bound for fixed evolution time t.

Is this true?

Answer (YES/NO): YES